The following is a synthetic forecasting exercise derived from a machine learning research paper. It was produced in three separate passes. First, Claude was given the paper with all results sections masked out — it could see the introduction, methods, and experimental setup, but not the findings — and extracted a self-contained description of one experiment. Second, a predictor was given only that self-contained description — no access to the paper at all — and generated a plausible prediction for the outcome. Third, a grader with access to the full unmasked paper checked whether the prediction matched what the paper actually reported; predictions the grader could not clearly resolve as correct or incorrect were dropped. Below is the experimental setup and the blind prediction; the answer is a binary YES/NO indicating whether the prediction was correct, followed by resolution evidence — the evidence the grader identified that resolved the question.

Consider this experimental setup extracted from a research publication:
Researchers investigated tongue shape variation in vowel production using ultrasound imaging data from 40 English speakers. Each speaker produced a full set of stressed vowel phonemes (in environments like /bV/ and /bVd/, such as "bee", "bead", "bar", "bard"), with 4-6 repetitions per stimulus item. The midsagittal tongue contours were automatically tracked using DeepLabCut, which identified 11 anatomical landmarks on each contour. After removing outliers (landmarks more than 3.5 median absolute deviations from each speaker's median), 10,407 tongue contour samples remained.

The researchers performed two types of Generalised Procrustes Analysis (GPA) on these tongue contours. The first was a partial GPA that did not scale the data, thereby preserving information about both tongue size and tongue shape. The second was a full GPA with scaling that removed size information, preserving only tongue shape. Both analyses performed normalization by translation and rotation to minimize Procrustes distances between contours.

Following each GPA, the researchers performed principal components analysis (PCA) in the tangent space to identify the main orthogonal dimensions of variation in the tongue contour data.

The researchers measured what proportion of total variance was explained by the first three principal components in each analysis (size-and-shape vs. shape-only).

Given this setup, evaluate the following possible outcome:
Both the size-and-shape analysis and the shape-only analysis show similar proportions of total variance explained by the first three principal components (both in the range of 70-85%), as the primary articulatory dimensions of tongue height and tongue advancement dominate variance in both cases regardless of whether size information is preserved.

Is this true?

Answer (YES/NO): NO